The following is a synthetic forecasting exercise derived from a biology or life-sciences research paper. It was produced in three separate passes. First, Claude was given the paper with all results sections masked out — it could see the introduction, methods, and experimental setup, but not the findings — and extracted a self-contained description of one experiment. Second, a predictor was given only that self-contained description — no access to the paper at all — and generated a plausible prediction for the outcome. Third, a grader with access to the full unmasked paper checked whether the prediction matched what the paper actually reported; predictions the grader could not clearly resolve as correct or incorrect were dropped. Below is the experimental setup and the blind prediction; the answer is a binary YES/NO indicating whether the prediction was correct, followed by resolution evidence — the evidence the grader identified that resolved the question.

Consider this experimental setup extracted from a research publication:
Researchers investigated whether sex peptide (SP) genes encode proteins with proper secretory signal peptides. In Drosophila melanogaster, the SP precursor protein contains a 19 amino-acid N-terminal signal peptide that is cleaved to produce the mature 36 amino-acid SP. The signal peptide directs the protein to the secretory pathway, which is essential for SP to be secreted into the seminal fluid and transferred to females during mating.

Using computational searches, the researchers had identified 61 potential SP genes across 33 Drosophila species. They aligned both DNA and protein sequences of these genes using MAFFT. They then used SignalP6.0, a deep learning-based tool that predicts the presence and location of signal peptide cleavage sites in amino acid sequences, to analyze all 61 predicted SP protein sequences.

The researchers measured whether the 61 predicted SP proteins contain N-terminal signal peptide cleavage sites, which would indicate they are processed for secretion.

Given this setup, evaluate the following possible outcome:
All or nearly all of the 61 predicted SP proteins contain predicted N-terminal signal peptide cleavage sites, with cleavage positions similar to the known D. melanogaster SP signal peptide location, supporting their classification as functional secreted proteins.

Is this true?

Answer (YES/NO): YES